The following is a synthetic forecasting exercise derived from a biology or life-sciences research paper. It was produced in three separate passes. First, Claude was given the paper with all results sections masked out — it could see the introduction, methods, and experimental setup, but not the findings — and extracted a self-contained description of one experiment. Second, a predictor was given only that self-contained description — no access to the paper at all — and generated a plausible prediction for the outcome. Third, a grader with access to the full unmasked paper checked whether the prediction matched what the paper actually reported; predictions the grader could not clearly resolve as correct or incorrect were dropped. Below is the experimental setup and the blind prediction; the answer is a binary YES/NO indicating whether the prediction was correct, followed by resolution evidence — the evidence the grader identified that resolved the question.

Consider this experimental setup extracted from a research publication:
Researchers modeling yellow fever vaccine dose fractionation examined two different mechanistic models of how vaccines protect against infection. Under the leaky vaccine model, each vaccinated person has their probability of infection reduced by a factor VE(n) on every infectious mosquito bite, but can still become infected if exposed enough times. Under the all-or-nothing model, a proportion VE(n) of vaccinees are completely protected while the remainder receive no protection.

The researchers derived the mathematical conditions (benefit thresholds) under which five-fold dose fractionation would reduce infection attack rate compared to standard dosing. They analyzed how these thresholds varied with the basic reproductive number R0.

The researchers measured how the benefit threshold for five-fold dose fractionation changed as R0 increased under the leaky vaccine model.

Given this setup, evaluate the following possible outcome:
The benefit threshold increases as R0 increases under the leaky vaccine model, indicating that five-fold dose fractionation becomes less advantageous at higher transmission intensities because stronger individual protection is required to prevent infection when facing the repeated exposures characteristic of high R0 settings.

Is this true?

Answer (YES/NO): YES